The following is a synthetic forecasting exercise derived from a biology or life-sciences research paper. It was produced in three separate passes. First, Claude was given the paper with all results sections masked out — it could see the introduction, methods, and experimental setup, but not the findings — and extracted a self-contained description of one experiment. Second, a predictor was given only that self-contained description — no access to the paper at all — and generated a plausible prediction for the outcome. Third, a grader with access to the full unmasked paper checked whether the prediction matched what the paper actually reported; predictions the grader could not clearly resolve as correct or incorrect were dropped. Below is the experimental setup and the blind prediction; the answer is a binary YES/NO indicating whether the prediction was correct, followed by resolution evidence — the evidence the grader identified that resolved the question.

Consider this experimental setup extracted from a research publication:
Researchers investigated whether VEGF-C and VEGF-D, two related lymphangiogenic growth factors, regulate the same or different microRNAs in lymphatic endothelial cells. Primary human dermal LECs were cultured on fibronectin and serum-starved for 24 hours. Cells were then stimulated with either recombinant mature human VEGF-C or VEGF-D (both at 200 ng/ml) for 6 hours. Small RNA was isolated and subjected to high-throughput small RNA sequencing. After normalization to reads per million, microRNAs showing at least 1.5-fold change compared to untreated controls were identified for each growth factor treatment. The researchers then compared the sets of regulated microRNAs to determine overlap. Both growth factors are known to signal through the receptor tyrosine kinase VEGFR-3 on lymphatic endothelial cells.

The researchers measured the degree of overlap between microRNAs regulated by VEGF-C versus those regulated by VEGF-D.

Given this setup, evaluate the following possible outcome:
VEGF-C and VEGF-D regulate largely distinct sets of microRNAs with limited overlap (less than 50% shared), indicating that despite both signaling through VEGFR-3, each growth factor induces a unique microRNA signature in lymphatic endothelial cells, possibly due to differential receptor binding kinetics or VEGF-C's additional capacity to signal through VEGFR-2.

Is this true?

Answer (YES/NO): YES